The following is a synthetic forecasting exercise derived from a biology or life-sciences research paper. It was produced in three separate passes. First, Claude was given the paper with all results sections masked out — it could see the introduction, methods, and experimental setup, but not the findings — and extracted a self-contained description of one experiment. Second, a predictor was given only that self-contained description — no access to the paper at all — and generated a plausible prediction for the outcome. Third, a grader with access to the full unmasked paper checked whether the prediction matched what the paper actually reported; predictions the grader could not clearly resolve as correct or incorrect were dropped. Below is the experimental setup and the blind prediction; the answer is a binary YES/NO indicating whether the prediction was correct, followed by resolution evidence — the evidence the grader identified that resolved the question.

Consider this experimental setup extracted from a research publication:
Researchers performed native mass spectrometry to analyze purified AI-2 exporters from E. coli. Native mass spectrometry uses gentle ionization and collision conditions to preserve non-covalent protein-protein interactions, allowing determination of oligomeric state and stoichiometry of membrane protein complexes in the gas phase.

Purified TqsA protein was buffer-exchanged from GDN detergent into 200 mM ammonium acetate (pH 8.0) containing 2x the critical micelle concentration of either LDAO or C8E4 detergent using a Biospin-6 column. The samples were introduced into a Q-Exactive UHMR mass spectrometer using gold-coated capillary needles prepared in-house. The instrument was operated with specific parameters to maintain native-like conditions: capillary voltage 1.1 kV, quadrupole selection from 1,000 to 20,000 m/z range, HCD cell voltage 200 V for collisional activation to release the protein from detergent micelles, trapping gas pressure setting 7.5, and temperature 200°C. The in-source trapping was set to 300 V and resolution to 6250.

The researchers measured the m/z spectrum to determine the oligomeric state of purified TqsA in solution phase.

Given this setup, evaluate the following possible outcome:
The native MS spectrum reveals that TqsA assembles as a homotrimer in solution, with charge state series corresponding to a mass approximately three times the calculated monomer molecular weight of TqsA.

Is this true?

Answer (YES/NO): NO